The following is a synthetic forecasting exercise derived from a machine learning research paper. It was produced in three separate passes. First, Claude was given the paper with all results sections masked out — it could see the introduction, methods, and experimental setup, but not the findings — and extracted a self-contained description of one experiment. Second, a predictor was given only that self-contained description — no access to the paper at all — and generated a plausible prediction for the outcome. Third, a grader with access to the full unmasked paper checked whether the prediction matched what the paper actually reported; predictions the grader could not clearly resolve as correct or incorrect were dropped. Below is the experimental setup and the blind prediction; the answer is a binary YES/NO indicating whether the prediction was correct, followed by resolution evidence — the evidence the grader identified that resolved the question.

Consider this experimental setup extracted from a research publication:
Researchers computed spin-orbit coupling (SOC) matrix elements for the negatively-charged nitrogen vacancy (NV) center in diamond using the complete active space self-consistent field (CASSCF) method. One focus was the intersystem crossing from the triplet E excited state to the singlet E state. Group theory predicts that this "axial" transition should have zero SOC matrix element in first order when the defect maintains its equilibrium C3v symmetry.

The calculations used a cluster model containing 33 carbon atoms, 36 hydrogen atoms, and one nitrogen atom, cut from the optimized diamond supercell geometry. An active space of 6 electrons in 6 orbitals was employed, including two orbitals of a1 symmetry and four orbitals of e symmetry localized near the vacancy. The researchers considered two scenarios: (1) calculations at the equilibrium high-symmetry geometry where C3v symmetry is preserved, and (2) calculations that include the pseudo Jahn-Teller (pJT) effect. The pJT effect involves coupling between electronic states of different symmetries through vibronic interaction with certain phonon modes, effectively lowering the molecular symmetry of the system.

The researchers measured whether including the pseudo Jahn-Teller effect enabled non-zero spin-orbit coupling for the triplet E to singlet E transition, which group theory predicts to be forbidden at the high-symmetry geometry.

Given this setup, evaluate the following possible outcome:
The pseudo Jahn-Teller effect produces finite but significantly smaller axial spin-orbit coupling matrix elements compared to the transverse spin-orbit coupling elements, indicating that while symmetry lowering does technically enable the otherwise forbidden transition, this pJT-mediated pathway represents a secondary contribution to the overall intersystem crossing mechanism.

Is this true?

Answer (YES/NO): NO